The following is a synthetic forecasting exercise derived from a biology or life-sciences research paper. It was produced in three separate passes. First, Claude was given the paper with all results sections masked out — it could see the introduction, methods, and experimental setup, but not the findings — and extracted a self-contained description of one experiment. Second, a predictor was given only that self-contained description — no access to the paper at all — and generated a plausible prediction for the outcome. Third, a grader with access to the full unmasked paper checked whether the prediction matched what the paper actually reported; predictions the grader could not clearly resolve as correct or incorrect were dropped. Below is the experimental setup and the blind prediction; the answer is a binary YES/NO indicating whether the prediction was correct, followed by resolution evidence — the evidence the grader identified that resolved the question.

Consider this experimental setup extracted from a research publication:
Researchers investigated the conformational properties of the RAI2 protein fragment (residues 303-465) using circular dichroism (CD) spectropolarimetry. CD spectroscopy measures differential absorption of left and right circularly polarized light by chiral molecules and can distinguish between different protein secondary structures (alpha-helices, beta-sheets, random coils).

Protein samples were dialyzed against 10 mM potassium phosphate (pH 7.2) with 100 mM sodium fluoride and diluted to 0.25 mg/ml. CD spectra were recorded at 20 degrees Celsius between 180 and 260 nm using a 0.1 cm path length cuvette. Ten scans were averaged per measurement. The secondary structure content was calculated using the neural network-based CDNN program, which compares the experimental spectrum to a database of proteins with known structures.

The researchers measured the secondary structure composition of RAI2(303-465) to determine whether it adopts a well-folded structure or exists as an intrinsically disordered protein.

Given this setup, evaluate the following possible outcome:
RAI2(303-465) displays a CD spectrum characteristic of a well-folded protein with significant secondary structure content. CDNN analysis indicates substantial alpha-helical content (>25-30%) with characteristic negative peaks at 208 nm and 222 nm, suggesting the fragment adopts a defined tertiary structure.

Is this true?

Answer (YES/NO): NO